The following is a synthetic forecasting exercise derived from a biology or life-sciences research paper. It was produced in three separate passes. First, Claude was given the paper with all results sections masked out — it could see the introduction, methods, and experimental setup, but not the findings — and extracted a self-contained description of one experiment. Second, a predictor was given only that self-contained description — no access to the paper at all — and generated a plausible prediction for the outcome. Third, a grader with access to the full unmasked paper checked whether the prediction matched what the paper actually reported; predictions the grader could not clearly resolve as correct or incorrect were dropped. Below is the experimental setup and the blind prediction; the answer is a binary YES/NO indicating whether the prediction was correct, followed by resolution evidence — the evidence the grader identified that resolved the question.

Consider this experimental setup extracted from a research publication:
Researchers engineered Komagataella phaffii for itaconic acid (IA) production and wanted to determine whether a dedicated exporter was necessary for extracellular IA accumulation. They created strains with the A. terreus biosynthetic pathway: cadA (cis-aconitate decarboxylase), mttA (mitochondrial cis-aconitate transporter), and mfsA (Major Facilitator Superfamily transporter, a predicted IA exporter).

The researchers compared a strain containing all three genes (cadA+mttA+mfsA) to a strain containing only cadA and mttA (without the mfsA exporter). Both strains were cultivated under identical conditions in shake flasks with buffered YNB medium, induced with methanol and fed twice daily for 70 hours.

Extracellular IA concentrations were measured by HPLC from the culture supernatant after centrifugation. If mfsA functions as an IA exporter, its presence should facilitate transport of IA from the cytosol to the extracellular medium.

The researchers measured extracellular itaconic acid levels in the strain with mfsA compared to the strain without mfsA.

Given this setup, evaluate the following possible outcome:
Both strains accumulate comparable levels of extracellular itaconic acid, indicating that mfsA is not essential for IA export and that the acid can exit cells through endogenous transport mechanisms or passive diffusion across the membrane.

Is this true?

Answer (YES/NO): NO